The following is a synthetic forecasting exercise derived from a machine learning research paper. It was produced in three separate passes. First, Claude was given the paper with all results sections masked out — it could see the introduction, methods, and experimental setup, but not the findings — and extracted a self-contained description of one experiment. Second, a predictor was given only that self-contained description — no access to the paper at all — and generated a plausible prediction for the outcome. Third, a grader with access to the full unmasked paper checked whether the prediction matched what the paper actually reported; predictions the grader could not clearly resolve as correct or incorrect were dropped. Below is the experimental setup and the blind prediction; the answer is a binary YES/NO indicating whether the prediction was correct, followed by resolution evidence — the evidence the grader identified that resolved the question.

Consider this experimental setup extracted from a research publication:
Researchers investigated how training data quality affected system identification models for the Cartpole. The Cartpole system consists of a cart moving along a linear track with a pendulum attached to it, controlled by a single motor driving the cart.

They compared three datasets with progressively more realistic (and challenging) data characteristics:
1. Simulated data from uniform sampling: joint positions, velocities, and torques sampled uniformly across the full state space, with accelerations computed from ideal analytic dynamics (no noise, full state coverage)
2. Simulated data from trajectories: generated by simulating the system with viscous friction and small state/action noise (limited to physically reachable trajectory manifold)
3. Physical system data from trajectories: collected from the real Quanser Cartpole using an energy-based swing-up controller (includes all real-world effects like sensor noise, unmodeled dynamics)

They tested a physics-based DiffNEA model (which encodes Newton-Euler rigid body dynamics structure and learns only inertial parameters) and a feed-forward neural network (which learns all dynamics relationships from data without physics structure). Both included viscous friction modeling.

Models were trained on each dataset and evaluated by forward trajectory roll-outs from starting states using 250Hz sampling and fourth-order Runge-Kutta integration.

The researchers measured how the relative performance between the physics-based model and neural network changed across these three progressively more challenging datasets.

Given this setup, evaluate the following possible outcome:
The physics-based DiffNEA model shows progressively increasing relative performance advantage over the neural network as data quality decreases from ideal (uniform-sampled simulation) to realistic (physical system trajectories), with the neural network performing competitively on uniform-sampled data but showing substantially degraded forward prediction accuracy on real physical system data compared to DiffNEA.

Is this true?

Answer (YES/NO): NO